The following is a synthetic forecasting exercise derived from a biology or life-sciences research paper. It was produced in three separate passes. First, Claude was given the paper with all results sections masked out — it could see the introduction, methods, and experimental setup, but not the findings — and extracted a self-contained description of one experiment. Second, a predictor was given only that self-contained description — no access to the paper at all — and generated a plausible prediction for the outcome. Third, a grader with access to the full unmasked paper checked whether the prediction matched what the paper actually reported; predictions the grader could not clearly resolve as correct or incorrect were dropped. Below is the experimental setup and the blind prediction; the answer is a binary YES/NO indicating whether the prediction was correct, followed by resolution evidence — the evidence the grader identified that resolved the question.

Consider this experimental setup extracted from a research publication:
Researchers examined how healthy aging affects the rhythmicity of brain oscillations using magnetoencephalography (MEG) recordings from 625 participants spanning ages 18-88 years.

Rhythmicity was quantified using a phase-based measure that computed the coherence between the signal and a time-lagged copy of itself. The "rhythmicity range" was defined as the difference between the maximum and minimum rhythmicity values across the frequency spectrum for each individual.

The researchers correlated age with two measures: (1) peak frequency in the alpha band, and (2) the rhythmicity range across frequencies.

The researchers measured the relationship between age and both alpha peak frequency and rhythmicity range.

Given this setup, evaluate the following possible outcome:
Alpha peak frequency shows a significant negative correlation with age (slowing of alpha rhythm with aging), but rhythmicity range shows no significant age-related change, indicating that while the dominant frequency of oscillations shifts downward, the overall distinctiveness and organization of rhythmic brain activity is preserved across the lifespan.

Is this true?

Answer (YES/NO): NO